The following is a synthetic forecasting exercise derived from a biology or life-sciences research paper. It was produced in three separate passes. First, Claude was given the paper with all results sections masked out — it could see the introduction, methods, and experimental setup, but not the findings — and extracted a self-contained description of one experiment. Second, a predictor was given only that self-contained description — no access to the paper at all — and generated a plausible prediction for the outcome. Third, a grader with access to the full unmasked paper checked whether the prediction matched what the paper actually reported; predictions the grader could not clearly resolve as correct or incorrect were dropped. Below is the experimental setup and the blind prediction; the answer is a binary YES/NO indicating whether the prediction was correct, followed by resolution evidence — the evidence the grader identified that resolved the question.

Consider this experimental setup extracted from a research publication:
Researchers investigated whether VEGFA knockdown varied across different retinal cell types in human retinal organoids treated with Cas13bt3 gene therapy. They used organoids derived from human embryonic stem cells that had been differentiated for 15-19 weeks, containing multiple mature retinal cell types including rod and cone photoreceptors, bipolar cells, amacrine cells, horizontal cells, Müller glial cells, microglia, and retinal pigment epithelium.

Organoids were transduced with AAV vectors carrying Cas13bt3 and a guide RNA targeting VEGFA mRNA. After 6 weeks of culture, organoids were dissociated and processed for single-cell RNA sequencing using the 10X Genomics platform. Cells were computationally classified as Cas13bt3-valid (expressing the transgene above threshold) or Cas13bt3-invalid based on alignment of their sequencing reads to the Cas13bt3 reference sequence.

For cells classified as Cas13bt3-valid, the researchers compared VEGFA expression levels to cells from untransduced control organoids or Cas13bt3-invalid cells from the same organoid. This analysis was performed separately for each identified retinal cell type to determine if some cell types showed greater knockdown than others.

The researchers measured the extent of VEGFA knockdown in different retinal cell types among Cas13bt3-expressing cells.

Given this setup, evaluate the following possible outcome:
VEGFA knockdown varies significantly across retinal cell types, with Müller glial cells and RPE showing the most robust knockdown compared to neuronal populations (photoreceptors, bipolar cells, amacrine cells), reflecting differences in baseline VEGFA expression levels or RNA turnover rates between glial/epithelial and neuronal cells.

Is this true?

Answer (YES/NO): NO